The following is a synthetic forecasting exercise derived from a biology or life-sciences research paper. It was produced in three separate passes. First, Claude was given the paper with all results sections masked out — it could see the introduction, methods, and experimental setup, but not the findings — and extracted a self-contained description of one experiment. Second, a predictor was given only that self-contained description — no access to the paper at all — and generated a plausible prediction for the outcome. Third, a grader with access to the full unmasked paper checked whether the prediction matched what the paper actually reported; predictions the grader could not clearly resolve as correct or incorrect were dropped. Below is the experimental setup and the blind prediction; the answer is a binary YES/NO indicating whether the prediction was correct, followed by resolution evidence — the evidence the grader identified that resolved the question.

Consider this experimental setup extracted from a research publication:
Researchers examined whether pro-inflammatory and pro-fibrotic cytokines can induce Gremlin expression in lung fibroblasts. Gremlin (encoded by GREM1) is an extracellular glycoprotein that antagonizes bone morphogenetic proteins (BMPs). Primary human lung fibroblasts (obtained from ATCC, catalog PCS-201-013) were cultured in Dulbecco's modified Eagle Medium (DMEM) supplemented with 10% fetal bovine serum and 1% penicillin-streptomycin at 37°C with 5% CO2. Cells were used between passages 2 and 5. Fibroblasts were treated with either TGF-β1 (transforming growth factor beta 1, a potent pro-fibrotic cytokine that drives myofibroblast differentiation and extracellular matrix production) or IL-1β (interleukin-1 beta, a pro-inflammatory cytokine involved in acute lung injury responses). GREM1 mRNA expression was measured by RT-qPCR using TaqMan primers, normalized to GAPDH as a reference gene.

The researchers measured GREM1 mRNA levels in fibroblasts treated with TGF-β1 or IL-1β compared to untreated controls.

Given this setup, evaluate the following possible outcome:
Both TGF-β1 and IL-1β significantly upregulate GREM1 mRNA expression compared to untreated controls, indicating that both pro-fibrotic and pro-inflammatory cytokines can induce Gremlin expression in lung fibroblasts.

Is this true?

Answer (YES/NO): YES